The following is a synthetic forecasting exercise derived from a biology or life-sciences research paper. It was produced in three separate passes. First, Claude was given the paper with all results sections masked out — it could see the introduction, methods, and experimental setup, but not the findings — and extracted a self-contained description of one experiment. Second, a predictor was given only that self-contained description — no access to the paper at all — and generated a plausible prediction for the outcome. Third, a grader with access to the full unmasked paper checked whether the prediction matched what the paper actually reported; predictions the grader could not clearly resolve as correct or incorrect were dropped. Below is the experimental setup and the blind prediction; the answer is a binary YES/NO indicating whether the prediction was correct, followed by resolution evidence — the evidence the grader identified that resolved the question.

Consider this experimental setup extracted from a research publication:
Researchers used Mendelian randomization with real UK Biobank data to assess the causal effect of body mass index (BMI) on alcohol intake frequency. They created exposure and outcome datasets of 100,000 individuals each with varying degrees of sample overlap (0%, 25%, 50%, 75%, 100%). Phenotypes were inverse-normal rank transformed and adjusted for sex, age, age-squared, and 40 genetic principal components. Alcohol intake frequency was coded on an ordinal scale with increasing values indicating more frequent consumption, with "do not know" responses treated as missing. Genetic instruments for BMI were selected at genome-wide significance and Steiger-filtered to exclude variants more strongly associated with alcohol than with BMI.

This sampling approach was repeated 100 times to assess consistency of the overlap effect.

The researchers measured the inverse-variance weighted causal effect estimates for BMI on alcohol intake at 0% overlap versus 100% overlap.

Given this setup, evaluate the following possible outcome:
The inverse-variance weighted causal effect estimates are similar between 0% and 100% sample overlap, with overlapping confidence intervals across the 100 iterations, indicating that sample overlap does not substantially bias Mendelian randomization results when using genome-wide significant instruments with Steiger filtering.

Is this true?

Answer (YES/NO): NO